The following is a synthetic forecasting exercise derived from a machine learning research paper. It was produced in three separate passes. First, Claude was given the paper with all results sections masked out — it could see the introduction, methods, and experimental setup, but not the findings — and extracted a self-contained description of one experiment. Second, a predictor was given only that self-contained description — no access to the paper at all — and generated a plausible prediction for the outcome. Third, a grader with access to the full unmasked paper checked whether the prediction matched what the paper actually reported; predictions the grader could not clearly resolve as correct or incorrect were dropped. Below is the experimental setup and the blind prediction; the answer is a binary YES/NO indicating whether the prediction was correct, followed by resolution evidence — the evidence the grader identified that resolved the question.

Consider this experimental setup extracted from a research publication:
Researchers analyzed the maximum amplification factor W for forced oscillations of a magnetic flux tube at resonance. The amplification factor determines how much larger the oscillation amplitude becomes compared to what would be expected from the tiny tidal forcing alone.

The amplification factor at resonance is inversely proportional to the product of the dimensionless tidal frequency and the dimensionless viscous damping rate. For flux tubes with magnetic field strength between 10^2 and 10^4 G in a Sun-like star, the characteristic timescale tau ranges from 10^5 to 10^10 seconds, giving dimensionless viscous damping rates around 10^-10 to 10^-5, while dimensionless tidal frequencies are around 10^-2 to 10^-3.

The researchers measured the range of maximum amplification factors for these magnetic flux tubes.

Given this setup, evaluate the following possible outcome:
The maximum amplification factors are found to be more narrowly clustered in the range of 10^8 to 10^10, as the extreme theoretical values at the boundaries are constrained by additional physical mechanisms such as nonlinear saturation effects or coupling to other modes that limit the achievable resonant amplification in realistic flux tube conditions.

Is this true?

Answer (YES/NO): NO